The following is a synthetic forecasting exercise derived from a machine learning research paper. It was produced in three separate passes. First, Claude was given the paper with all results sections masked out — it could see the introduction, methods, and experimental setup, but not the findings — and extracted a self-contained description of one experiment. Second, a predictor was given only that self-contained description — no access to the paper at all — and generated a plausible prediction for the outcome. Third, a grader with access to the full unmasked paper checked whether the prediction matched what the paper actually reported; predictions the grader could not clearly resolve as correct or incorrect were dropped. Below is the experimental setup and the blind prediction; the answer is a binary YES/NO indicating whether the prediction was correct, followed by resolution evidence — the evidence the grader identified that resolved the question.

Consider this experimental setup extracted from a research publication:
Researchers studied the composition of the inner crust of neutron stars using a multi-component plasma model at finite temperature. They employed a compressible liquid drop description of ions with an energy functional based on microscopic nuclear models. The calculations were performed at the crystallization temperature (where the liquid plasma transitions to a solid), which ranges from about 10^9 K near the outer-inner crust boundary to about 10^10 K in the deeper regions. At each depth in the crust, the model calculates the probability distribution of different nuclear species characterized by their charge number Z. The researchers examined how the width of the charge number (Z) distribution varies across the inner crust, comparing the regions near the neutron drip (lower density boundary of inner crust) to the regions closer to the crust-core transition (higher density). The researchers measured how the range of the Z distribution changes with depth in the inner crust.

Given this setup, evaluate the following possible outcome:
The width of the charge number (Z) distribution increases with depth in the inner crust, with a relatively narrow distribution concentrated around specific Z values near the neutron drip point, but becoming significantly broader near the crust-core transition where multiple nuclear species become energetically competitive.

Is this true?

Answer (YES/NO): YES